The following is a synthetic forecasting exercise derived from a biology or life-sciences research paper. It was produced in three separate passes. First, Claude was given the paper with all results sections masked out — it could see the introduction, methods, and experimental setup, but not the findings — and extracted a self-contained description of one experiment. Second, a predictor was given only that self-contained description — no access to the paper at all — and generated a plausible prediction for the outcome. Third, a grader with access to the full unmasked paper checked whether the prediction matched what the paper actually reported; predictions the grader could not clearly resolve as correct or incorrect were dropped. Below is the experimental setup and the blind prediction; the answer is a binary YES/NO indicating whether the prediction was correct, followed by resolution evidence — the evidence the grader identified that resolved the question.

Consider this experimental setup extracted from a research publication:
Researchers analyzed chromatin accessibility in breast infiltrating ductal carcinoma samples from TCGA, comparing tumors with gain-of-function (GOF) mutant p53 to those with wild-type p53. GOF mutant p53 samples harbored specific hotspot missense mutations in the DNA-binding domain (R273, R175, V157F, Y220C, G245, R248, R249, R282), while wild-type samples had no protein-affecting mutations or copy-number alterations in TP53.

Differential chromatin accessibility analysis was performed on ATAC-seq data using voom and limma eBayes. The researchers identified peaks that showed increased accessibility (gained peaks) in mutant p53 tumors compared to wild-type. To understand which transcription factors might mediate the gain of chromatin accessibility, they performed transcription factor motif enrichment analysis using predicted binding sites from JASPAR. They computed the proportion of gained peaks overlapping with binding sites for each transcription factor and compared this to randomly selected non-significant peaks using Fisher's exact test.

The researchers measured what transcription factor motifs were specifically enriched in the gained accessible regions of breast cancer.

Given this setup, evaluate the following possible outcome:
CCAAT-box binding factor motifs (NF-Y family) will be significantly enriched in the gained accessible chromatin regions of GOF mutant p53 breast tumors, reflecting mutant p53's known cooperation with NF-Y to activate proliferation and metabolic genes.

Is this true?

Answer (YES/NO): NO